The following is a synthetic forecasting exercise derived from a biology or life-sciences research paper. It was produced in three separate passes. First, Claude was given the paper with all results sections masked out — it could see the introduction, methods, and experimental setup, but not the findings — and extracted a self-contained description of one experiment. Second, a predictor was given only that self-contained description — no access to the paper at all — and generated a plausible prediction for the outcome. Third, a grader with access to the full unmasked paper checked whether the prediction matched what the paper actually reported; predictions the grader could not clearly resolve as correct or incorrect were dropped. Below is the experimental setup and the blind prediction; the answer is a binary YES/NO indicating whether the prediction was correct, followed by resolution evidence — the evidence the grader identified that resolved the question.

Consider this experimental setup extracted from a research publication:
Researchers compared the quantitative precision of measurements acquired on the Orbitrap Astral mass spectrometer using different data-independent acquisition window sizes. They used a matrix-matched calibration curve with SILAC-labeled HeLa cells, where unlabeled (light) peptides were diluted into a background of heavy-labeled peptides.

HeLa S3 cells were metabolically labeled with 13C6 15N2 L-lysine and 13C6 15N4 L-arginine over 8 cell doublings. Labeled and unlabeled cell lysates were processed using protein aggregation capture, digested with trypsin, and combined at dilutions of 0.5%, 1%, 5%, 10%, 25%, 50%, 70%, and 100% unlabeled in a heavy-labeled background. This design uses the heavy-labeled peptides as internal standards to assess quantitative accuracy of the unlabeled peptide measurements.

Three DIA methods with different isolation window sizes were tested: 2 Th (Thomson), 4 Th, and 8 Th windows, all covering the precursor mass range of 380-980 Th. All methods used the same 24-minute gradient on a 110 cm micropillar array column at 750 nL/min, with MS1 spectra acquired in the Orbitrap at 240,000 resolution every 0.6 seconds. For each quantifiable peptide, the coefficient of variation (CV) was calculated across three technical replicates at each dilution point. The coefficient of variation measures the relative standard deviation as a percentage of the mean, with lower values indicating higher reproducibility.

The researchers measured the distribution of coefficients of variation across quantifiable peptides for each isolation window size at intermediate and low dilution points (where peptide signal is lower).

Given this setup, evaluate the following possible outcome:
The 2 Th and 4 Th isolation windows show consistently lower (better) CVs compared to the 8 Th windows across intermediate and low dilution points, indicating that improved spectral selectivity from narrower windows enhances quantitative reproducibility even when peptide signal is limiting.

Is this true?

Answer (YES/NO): NO